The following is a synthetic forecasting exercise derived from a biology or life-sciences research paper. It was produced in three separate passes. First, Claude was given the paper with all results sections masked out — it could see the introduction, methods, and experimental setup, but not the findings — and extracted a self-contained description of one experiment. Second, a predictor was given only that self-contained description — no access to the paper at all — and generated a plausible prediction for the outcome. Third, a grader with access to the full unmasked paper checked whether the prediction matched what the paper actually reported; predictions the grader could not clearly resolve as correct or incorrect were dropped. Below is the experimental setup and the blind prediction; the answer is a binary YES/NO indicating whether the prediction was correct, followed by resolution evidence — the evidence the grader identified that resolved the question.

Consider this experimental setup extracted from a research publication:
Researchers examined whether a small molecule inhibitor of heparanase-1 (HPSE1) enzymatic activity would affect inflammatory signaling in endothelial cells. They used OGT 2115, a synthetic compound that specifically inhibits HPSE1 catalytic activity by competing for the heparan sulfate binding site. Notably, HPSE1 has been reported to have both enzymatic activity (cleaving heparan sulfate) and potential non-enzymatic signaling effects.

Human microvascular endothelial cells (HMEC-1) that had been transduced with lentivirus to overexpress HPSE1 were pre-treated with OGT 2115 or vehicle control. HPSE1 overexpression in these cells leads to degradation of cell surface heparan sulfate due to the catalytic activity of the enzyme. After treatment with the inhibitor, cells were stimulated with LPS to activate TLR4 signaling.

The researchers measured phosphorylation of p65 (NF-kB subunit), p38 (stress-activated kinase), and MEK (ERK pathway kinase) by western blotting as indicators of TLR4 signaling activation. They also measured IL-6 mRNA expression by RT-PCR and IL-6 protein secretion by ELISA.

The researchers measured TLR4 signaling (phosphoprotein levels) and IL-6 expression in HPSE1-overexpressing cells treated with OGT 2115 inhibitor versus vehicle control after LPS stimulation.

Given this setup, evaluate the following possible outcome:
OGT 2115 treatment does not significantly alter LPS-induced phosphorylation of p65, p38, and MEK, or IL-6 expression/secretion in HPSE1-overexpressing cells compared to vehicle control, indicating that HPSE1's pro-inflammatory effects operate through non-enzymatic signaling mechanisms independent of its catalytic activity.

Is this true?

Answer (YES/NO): NO